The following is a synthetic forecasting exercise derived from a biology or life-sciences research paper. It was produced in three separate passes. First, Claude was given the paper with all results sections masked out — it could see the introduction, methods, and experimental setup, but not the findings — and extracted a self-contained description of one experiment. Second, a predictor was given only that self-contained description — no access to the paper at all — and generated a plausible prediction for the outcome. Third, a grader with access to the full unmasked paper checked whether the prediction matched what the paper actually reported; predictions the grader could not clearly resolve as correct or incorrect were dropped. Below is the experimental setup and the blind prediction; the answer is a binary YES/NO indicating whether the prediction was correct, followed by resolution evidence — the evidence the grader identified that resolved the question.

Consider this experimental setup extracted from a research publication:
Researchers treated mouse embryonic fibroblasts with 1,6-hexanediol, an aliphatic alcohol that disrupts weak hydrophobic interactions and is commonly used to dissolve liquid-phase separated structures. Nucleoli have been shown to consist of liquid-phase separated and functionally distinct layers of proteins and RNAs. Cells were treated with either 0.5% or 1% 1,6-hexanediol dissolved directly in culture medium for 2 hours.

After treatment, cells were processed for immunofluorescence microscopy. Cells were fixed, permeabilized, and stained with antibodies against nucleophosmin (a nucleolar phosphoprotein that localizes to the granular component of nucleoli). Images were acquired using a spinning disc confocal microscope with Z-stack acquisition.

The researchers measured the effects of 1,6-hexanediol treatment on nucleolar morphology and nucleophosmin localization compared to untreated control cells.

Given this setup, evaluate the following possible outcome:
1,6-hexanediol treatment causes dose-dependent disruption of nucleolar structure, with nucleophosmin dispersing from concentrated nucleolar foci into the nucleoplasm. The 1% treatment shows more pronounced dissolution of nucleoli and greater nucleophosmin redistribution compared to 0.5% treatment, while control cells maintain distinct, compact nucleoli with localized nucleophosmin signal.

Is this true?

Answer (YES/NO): NO